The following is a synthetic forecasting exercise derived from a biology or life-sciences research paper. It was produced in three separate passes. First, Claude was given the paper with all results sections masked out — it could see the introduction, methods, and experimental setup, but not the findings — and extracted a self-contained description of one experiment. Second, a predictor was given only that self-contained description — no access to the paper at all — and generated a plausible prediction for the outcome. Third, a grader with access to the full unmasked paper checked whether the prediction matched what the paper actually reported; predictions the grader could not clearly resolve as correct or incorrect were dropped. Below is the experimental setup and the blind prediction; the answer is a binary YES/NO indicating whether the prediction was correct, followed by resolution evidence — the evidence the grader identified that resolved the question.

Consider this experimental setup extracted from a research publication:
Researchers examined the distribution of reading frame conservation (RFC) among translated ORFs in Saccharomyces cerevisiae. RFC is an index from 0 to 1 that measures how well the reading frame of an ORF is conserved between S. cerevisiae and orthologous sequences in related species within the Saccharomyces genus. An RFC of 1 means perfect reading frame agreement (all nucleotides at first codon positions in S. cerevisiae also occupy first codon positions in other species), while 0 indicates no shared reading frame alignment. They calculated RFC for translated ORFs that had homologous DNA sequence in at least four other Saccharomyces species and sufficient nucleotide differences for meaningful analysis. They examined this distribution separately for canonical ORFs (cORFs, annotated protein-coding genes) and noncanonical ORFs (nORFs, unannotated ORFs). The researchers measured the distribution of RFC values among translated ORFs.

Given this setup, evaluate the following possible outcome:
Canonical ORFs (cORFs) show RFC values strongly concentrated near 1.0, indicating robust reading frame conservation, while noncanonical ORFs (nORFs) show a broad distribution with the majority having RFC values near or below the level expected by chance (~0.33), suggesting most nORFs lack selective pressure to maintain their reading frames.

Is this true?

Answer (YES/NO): NO